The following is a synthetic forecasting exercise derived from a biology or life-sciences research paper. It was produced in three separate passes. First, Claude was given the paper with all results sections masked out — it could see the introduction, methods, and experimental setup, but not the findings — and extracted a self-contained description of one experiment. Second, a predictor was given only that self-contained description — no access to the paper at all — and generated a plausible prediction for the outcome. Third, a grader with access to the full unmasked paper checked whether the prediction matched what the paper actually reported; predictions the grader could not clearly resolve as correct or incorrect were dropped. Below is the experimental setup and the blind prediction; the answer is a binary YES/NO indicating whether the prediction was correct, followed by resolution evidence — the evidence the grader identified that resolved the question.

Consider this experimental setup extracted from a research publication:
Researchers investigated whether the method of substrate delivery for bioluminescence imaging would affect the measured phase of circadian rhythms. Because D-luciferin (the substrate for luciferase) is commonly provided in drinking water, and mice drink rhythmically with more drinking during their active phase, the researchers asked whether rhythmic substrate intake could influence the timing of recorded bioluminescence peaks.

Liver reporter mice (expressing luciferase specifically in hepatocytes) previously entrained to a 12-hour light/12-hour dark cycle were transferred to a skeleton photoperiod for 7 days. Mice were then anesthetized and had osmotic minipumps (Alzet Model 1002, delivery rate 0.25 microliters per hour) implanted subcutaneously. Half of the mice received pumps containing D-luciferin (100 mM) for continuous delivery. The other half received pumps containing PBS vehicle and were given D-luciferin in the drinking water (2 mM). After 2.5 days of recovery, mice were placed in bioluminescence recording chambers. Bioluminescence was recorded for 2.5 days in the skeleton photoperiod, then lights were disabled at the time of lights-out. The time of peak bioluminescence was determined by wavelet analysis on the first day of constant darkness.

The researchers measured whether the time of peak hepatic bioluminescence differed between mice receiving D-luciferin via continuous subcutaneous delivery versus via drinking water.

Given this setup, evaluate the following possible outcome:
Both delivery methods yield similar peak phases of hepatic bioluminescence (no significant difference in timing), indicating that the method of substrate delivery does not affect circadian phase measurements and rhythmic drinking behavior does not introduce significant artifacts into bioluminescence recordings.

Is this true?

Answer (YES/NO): YES